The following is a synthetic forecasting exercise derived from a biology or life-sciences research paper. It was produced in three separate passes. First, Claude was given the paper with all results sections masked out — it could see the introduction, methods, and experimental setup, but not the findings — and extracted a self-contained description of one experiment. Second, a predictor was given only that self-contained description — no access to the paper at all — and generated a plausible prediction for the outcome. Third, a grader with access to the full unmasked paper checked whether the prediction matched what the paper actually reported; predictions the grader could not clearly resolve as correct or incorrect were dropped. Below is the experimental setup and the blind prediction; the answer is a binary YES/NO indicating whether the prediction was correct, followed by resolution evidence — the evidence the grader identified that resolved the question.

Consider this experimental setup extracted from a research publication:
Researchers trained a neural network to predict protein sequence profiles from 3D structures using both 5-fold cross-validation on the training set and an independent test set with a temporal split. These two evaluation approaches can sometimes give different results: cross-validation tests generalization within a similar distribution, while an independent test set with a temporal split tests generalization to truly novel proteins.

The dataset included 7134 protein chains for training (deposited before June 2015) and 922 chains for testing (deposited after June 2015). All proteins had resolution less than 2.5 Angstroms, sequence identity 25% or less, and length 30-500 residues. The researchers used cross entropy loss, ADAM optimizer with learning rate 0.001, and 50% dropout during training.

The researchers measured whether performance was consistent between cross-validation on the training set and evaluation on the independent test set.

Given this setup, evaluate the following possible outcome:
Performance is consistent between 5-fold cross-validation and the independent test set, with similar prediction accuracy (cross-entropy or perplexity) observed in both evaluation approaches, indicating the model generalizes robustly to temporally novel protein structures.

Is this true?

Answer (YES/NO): NO